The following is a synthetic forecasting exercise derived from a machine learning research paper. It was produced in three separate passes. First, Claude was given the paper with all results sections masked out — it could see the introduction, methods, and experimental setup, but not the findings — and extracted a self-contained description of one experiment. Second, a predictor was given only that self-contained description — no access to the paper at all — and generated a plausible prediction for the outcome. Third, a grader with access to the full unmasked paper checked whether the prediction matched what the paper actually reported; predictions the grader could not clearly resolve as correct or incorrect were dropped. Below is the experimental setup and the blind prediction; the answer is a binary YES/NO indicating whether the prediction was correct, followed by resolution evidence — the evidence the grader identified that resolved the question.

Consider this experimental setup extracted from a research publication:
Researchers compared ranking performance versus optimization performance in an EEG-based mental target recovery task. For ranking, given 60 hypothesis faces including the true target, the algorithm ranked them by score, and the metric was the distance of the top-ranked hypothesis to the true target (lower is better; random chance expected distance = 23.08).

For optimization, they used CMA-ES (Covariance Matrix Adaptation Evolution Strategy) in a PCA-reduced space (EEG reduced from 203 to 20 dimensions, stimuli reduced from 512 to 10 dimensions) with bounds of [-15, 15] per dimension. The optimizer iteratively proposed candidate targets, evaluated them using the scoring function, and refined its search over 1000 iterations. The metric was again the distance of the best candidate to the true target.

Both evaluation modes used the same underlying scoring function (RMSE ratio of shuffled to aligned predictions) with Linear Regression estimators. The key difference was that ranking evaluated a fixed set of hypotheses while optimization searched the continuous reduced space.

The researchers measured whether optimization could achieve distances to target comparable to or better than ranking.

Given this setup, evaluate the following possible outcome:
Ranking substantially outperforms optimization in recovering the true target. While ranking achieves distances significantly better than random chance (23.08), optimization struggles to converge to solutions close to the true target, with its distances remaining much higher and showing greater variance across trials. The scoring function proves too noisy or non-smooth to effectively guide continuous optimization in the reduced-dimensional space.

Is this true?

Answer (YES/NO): NO